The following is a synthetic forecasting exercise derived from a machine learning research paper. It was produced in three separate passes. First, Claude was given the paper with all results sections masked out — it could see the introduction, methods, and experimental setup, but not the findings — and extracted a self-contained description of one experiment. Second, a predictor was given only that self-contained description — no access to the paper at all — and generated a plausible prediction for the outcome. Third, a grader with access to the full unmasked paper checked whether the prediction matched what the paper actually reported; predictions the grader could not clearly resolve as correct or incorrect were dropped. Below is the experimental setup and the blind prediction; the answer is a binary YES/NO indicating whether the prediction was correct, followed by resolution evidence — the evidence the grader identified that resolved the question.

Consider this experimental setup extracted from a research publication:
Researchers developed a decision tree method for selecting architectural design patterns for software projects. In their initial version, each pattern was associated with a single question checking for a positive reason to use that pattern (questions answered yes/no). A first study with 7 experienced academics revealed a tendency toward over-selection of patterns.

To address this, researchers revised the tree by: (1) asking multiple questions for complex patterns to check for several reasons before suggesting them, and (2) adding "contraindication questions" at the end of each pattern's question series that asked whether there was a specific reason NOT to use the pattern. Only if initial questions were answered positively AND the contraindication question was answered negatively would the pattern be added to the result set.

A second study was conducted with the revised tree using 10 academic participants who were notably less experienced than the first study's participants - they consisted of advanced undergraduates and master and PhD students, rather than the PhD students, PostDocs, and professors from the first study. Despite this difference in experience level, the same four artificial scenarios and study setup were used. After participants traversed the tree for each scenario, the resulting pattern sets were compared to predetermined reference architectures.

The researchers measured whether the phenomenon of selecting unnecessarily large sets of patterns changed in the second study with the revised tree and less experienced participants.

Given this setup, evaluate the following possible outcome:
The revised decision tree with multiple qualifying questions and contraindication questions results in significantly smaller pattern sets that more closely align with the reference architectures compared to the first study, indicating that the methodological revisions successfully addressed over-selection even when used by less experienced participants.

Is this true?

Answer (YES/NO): YES